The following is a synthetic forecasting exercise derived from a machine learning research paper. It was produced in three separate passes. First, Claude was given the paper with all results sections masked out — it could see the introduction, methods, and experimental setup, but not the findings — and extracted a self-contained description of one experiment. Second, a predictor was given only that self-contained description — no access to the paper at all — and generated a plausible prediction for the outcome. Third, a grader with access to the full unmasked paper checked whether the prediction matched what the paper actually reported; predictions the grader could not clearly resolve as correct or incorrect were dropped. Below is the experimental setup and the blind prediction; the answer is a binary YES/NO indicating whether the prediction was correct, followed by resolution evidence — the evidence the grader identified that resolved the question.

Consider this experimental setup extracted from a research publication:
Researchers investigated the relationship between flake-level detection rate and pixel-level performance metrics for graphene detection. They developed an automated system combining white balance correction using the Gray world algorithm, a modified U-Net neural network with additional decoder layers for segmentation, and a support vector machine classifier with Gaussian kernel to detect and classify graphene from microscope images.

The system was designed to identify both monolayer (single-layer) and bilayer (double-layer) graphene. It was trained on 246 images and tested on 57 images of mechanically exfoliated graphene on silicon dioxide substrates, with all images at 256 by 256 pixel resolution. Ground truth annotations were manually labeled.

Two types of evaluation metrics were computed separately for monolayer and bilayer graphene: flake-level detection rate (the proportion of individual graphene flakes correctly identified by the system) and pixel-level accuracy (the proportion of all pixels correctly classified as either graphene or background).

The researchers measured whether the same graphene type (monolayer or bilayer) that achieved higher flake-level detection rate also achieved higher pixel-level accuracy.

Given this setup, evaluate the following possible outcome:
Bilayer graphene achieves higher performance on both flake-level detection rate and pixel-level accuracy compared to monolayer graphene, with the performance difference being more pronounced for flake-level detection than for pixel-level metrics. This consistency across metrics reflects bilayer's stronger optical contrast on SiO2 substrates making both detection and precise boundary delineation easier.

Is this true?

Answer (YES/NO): NO